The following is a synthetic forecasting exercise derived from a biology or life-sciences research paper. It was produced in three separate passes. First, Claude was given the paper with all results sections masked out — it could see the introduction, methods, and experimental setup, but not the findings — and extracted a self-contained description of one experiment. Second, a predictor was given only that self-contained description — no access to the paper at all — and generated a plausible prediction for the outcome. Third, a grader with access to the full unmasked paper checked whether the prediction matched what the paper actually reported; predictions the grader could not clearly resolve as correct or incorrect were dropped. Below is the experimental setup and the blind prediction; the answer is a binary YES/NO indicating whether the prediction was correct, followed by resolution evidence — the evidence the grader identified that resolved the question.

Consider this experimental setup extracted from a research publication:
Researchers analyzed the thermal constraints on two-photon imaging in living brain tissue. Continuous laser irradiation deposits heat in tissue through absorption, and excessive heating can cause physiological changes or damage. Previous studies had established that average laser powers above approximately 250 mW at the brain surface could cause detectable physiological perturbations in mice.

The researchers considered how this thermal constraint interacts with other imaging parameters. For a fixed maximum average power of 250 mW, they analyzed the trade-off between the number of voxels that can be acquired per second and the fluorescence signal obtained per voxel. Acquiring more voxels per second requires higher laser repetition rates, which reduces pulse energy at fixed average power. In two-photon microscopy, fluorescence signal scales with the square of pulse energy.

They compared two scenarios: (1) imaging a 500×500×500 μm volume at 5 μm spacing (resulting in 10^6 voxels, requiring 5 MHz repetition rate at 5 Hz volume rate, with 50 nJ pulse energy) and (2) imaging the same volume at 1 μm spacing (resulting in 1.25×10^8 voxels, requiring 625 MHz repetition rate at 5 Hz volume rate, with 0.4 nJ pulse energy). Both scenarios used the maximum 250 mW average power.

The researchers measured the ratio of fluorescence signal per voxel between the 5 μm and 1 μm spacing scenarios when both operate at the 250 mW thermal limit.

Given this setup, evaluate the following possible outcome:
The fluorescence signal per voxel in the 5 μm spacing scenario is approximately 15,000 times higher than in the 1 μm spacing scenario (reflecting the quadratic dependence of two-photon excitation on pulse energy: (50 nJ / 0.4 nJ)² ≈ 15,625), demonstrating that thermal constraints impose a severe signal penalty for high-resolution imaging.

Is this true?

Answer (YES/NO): YES